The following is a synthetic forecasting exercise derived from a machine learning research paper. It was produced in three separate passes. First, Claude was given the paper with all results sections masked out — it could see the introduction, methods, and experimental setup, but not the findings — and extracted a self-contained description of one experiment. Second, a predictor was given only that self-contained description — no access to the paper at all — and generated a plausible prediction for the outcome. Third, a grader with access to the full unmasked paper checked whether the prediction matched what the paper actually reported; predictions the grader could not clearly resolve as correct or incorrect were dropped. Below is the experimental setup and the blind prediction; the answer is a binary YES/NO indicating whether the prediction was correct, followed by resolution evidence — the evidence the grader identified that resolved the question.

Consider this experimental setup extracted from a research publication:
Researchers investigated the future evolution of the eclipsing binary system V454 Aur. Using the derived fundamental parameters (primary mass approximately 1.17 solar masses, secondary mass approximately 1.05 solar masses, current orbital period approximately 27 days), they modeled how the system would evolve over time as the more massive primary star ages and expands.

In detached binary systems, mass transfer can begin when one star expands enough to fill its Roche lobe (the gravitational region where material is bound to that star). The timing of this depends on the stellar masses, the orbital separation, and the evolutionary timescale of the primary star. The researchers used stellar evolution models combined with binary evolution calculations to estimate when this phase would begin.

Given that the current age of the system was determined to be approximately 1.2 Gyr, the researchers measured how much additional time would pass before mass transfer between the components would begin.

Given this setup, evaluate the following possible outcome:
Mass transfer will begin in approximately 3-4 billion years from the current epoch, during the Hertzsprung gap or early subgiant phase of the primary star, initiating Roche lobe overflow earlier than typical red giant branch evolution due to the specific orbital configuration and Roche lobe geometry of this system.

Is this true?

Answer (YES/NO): NO